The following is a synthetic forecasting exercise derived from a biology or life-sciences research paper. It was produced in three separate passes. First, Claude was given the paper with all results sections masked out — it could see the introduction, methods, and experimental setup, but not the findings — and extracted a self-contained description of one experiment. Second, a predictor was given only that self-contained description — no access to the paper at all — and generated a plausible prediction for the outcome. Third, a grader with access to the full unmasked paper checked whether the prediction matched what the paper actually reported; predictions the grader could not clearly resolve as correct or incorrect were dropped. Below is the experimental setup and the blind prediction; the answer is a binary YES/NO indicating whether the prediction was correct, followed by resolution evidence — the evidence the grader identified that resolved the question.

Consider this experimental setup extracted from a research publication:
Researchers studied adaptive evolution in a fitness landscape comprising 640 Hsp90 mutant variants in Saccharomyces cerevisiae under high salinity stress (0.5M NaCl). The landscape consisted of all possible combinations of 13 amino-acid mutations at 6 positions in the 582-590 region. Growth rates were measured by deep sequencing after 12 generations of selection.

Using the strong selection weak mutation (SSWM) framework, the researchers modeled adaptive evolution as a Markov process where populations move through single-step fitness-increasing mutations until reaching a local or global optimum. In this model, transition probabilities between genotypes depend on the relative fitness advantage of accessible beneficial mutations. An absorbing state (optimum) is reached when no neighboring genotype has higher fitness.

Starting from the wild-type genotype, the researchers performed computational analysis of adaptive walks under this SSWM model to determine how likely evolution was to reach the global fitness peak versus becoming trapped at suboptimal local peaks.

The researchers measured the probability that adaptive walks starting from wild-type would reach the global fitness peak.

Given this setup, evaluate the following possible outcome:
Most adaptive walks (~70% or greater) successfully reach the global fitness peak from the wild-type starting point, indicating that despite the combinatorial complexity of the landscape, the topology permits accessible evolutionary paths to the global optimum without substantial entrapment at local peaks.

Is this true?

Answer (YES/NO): NO